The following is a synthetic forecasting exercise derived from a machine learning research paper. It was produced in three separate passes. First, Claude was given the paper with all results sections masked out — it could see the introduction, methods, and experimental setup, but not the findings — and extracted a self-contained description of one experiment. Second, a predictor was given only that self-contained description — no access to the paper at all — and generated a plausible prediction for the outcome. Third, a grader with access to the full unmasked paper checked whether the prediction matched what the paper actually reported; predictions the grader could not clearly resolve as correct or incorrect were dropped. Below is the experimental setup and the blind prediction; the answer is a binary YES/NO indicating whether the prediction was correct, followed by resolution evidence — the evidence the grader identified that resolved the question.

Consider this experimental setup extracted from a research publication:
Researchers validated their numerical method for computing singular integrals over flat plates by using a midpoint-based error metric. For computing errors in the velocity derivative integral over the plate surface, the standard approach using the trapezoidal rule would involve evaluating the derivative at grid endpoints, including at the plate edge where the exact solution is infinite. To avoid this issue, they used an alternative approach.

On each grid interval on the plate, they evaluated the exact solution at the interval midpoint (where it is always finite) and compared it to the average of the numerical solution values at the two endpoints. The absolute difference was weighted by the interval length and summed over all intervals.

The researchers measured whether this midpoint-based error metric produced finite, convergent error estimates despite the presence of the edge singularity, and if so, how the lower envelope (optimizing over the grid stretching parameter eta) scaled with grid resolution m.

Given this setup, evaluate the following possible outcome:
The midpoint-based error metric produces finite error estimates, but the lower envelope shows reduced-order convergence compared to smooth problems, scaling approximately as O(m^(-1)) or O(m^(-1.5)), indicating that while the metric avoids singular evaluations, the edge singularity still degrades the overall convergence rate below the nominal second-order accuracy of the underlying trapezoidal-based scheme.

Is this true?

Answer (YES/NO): YES